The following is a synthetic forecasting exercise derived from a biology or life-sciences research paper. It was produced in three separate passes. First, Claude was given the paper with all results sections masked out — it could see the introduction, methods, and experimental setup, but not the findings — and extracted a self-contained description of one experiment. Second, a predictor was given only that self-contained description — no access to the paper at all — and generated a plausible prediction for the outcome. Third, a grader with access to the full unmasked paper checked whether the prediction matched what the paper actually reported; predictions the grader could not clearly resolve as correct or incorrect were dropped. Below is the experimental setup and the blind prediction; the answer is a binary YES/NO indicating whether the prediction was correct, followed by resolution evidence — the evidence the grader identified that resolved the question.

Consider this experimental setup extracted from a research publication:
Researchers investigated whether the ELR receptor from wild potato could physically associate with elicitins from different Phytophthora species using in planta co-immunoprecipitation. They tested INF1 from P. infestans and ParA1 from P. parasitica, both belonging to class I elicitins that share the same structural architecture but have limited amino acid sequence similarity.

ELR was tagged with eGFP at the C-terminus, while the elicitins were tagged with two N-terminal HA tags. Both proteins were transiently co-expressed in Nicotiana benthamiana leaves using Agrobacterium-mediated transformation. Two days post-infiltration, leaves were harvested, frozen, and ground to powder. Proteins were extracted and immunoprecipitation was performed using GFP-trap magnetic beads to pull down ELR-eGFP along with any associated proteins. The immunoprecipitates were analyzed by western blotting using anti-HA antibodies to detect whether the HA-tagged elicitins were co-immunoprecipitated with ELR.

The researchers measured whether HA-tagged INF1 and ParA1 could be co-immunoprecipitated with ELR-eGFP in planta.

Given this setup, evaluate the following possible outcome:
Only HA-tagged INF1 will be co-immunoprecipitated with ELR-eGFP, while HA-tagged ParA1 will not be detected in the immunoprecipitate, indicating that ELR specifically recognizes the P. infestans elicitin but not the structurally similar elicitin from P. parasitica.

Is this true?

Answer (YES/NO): NO